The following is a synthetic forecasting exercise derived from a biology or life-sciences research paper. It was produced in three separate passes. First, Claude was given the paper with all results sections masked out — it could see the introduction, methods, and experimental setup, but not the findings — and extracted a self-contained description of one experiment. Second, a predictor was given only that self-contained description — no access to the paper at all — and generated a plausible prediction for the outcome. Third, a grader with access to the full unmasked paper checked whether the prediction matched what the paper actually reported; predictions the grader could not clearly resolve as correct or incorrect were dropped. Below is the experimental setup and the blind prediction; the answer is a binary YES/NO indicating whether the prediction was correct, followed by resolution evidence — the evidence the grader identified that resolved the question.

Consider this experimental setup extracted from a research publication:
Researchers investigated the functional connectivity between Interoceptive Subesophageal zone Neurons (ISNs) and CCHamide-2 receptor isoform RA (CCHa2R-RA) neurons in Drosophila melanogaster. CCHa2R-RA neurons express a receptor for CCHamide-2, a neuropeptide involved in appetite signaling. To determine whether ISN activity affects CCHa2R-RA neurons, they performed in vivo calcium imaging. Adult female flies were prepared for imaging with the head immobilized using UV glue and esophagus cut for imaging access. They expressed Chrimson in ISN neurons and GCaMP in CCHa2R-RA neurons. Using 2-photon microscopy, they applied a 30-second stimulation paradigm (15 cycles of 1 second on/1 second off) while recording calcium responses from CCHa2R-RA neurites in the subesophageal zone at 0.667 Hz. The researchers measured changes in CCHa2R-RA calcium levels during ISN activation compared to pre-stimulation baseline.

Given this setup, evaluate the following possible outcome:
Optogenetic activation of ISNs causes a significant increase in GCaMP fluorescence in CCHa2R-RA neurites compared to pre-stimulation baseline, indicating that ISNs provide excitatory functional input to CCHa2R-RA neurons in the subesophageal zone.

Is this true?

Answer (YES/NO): NO